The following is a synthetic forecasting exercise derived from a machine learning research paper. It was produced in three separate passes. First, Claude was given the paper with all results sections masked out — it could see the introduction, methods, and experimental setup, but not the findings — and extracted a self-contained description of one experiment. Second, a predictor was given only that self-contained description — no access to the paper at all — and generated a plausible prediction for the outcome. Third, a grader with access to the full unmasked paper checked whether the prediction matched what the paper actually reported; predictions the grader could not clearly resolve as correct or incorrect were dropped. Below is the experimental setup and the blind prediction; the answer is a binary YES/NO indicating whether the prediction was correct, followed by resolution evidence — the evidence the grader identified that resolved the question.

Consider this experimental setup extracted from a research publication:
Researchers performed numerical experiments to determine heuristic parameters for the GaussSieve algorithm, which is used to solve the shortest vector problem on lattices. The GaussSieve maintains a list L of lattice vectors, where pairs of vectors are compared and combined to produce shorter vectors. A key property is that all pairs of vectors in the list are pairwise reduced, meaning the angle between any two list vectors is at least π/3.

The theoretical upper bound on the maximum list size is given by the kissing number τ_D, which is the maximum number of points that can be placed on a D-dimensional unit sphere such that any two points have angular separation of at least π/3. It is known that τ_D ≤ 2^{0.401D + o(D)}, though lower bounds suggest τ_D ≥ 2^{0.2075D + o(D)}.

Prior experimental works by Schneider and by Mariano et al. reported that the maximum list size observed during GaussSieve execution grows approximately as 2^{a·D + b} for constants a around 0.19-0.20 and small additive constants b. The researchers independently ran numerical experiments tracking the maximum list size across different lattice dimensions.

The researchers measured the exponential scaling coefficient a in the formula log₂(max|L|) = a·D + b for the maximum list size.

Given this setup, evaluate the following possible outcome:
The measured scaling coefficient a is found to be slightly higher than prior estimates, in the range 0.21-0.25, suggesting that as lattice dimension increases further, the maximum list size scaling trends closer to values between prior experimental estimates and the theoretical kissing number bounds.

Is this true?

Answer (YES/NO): NO